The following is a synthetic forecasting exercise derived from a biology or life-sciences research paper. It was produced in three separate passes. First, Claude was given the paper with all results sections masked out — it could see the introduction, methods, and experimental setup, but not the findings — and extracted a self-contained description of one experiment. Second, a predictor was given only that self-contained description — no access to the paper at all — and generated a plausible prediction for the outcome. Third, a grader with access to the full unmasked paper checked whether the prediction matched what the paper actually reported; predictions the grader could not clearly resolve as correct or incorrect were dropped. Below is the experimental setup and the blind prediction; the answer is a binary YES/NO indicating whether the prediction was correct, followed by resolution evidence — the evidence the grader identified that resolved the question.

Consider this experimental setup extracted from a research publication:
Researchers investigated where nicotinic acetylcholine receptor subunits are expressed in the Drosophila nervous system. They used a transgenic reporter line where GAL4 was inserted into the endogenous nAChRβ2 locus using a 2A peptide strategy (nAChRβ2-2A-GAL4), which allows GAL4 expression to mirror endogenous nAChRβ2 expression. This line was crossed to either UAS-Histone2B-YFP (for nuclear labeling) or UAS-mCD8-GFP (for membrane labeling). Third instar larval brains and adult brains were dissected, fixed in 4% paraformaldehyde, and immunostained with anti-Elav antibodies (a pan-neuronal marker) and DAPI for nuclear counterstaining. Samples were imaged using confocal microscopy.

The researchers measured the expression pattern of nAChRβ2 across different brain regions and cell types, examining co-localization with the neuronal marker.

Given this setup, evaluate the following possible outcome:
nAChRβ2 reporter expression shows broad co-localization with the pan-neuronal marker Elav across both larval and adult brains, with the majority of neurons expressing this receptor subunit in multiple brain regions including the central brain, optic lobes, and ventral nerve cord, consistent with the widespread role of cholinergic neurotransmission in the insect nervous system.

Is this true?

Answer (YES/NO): NO